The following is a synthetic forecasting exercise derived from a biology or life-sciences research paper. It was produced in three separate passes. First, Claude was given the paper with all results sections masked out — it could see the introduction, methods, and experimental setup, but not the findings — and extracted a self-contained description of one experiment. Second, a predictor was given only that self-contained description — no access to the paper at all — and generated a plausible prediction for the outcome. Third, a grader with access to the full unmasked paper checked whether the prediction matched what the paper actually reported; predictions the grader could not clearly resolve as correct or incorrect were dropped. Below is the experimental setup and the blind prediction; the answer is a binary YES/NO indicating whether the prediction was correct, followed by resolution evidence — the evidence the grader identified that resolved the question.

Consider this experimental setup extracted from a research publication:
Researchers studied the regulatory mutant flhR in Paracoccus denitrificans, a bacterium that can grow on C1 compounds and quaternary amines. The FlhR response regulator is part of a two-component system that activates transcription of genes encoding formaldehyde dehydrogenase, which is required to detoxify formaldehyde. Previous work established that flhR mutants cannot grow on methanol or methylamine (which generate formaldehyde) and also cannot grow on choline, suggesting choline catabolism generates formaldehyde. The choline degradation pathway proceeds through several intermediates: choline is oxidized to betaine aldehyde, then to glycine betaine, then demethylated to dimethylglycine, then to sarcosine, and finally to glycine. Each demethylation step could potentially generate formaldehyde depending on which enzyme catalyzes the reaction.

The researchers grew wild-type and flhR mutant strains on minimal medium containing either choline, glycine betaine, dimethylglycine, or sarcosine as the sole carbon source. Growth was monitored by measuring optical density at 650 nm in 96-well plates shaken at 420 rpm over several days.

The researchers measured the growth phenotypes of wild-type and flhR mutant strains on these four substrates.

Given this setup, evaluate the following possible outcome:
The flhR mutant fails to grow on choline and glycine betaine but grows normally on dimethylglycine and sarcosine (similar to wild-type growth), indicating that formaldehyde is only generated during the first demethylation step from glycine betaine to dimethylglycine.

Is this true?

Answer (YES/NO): NO